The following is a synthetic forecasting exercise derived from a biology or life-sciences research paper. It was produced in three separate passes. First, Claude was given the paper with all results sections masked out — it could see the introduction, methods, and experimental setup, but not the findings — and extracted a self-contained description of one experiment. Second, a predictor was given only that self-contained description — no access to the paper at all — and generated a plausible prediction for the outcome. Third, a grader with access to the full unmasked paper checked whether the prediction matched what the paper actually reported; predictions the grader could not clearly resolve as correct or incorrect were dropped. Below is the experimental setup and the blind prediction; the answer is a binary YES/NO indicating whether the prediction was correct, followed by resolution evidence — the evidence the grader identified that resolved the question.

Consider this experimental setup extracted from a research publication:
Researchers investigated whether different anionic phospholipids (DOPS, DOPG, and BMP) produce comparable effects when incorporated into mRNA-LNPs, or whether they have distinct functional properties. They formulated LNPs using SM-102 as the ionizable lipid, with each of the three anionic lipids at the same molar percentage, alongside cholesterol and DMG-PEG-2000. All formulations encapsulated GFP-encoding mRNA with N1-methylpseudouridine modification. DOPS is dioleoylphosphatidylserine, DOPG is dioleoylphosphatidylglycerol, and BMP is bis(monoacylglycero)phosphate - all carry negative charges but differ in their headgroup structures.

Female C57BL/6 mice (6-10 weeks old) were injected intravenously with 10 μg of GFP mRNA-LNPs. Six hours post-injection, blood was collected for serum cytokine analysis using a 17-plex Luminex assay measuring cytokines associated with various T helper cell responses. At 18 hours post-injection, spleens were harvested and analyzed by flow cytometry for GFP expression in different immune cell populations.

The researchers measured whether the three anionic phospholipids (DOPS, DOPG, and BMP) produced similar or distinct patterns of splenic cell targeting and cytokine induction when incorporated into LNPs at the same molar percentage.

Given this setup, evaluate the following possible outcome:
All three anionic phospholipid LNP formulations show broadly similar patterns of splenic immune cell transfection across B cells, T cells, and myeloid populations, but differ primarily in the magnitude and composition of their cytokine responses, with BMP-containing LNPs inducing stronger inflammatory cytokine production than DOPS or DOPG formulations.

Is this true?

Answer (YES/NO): NO